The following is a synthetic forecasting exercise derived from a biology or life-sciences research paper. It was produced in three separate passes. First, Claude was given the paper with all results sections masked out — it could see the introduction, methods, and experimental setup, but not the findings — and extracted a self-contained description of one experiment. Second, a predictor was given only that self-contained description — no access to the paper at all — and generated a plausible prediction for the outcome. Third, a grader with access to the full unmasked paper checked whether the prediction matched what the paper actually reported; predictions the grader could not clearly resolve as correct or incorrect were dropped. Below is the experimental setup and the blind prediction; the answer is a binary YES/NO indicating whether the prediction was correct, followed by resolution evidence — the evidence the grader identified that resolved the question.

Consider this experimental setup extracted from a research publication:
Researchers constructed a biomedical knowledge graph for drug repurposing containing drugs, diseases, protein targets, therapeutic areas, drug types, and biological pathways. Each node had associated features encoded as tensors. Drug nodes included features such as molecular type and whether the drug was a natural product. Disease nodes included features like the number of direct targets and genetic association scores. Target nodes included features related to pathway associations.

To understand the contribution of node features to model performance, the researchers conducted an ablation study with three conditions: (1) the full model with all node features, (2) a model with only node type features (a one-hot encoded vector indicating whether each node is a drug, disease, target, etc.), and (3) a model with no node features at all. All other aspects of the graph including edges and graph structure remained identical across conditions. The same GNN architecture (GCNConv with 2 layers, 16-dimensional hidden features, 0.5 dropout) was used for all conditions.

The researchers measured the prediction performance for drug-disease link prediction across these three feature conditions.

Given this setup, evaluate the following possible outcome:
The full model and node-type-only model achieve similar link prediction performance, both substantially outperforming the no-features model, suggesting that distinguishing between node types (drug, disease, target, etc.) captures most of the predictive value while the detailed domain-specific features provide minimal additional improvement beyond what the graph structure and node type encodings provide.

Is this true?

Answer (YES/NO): NO